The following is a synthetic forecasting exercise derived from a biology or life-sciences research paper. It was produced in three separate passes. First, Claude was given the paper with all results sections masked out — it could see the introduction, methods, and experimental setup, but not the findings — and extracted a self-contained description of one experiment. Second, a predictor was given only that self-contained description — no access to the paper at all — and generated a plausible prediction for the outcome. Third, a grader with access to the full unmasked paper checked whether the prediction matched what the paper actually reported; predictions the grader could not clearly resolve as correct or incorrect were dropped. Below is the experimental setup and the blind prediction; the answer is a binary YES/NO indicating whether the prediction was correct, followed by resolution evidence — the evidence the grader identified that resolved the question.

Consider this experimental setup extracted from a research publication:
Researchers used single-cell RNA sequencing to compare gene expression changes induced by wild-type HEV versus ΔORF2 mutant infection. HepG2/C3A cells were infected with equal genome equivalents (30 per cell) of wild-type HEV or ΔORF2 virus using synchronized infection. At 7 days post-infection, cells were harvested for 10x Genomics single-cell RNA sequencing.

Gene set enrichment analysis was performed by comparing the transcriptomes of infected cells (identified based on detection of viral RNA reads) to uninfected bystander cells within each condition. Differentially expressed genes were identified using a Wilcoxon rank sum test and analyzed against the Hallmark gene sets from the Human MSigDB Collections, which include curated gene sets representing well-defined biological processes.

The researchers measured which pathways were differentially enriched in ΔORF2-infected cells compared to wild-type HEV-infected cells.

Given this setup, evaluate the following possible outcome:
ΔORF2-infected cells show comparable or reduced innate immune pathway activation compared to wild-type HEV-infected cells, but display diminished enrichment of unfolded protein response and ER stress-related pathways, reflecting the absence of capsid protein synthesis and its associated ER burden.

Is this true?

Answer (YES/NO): NO